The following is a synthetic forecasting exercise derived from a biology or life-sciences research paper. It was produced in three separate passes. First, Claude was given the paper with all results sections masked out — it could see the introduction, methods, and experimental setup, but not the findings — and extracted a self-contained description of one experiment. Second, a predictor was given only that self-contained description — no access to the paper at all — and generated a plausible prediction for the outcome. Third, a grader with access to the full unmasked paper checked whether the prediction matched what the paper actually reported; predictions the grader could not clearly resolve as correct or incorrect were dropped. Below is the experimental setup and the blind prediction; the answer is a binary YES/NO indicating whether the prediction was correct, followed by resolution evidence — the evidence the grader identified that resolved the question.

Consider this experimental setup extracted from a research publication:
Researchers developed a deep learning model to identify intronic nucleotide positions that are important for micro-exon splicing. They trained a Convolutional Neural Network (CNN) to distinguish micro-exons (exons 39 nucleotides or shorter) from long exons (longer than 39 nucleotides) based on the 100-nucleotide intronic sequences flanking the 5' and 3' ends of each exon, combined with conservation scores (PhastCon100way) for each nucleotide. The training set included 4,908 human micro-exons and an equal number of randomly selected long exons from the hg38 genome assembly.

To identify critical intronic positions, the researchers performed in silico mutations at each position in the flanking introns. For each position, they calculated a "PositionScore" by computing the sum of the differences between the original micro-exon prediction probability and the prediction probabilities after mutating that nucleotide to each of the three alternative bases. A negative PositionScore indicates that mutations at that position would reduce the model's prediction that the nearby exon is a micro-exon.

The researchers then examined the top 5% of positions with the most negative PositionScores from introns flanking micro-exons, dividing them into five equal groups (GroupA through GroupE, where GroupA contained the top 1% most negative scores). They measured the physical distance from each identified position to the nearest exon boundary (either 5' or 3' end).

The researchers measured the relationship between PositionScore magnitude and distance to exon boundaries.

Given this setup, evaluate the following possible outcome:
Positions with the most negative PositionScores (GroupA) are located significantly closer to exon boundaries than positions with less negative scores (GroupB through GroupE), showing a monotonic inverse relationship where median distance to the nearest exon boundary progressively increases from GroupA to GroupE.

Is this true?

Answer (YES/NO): YES